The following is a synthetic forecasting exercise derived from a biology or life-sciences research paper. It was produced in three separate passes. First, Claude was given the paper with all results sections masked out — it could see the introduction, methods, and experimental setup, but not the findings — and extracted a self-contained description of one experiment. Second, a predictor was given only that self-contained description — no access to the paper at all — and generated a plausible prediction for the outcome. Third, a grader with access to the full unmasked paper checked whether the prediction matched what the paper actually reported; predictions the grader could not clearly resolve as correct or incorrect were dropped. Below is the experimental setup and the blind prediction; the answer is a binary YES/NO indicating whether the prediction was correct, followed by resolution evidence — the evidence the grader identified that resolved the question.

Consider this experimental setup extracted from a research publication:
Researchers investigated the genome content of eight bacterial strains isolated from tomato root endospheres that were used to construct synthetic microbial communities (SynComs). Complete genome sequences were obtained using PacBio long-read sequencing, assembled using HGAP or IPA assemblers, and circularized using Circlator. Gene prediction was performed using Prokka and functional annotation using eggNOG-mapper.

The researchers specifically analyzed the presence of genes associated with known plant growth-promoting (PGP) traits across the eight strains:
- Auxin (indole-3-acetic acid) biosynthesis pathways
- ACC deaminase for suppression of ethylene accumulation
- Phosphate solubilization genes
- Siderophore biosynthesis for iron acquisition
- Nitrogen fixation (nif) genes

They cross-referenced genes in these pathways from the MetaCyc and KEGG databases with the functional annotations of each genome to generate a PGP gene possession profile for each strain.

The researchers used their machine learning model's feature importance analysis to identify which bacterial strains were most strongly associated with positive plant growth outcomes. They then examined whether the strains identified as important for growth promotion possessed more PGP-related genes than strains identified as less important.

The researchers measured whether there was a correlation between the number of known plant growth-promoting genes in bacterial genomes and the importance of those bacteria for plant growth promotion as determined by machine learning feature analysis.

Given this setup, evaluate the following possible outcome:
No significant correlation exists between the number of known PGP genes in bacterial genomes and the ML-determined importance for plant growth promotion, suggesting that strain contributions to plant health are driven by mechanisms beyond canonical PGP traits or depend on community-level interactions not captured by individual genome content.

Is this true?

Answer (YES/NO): YES